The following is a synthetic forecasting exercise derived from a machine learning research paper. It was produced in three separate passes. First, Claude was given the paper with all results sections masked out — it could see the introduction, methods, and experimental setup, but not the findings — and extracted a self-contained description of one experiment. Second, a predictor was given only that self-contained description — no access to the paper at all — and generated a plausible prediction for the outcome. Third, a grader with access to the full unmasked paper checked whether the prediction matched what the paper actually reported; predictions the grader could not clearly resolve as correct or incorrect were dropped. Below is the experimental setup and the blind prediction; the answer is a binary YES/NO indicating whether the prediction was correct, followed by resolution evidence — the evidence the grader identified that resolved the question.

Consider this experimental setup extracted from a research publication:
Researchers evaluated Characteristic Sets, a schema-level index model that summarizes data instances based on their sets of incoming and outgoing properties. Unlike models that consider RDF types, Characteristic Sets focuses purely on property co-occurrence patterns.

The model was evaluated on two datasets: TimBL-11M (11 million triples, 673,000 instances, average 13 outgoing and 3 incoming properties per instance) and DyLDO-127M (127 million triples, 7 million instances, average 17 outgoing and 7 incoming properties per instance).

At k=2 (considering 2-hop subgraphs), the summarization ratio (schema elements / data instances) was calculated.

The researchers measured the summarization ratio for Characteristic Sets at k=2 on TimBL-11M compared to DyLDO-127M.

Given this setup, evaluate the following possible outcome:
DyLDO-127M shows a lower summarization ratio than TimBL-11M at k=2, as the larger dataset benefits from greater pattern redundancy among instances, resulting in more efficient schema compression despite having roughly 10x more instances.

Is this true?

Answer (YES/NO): YES